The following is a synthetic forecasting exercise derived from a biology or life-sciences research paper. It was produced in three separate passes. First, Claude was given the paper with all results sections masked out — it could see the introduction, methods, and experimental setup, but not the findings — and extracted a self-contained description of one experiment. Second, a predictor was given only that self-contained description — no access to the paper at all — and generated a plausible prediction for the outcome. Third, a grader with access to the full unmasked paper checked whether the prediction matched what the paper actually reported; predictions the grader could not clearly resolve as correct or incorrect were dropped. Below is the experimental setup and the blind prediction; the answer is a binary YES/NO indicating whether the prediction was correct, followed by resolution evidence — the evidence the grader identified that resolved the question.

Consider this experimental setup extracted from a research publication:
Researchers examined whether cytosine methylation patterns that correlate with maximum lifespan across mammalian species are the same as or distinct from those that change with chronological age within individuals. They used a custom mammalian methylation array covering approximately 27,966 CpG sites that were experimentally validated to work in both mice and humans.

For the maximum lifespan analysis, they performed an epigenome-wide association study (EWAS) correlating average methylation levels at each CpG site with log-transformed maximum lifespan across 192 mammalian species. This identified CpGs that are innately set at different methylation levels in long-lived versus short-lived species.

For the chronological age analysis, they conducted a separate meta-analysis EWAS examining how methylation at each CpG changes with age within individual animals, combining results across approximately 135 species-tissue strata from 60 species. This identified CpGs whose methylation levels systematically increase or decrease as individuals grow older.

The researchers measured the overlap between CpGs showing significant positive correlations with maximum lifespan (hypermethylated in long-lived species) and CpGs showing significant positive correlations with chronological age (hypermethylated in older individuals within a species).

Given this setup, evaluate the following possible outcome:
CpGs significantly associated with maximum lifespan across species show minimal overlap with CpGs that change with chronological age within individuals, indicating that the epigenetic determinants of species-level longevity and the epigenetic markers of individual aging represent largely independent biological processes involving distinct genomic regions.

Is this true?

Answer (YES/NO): YES